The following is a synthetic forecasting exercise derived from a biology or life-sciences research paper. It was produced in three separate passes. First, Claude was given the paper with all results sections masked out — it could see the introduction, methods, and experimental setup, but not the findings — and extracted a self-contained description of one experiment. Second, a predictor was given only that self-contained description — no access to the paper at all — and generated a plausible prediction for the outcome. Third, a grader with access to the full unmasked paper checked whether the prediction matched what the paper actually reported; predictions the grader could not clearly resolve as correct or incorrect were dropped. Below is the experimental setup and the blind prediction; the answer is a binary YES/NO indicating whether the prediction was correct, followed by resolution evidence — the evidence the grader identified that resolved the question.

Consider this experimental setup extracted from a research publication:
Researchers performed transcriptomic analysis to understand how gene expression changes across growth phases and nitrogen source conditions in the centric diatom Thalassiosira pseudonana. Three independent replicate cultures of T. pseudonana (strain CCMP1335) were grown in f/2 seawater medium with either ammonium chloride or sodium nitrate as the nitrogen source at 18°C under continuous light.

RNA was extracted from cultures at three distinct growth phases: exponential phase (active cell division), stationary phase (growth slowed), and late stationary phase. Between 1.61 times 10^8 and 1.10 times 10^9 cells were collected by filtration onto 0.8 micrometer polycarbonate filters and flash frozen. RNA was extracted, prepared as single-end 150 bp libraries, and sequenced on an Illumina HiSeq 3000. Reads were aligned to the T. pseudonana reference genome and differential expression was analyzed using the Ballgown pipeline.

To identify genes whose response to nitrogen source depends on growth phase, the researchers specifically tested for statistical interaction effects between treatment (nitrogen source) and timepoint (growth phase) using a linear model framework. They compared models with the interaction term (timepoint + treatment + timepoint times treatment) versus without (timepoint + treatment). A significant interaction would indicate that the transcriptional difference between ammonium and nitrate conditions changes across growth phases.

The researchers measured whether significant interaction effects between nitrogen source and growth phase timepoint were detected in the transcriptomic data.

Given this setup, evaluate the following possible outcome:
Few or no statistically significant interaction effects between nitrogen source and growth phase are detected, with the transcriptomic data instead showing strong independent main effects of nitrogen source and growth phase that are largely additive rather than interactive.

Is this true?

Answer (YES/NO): NO